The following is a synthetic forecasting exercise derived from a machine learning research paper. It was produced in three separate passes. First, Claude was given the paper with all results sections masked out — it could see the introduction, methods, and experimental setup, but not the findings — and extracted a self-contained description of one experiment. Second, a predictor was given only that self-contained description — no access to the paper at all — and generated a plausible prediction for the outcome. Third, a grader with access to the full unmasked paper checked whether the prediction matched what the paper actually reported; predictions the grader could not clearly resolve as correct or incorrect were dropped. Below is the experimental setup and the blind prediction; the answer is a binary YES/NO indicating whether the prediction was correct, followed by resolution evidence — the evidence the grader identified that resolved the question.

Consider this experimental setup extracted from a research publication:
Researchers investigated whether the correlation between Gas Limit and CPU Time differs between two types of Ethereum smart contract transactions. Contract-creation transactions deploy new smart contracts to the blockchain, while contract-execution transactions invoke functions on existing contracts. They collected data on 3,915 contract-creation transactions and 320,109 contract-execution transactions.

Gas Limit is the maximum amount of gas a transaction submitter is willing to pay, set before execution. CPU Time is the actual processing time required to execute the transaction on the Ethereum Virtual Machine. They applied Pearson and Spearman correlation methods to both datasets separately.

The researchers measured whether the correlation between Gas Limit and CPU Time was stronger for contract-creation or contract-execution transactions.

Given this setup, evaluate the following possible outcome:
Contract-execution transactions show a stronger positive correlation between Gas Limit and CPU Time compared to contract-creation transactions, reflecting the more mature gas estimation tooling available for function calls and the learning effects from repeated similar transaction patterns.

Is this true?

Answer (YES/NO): NO